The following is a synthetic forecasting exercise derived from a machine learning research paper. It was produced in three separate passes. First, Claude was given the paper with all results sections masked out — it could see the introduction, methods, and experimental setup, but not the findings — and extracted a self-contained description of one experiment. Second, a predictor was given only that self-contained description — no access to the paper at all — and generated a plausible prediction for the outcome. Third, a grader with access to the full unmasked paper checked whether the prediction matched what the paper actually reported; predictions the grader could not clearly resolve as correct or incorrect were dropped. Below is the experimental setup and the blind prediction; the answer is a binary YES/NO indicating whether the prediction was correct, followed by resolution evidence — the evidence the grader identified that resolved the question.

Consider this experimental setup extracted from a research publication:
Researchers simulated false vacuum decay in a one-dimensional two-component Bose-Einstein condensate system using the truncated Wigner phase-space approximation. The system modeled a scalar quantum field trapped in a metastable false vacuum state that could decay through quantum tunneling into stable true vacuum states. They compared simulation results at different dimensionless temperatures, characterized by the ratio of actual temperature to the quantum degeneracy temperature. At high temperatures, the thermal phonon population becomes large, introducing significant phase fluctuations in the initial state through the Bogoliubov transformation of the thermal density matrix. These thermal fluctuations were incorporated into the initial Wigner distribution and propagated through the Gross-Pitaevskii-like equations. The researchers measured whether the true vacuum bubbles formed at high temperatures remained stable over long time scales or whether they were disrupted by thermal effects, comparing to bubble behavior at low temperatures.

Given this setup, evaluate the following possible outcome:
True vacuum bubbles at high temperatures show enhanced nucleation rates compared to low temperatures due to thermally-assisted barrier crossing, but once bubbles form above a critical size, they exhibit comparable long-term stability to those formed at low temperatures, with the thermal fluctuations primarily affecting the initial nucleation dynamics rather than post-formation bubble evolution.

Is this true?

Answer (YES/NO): NO